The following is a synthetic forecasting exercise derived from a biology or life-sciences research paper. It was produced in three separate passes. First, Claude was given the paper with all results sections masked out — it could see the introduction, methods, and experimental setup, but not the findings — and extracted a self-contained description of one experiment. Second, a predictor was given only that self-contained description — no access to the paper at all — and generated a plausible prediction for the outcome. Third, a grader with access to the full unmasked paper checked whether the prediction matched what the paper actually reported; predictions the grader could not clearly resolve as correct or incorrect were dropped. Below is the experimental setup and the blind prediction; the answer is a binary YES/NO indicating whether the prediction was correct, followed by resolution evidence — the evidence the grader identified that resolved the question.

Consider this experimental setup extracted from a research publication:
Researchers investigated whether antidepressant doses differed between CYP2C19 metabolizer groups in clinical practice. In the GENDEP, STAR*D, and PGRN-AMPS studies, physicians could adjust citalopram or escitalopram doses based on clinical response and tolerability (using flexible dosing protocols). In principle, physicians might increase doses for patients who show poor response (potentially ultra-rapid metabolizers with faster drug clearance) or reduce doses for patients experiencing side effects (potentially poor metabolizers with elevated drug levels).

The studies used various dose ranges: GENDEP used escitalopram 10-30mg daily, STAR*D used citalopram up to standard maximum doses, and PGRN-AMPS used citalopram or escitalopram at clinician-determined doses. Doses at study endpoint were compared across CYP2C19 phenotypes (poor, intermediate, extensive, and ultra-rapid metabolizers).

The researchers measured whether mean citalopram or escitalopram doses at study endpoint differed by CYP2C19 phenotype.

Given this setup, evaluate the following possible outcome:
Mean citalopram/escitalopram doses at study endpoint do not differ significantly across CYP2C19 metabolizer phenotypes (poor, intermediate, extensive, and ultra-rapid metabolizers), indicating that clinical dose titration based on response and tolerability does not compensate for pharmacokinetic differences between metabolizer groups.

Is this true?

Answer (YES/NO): YES